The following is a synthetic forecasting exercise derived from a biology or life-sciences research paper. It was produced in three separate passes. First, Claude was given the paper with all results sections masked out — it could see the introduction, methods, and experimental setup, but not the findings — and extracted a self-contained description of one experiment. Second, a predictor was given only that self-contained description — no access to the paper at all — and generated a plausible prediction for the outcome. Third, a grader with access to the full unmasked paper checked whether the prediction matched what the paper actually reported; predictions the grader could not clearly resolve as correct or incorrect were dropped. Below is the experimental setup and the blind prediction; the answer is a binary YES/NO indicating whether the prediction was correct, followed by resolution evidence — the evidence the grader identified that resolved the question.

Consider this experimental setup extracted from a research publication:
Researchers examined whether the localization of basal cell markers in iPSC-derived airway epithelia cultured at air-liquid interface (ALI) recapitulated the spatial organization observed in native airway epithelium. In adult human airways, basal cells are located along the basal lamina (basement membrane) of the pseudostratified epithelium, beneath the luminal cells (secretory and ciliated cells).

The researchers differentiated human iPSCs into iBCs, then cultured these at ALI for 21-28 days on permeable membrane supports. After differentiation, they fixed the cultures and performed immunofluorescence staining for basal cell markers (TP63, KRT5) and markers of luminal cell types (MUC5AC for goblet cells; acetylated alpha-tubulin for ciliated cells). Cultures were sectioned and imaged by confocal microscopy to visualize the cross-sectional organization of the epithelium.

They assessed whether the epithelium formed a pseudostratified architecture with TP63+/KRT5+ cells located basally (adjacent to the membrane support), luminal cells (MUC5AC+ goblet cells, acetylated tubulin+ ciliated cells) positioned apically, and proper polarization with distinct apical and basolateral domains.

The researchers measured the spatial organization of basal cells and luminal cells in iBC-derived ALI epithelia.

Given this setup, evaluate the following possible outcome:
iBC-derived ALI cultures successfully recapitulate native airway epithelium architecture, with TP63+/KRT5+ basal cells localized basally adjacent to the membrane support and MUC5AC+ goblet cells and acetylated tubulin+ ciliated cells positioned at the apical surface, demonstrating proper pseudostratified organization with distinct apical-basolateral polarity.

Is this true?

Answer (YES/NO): YES